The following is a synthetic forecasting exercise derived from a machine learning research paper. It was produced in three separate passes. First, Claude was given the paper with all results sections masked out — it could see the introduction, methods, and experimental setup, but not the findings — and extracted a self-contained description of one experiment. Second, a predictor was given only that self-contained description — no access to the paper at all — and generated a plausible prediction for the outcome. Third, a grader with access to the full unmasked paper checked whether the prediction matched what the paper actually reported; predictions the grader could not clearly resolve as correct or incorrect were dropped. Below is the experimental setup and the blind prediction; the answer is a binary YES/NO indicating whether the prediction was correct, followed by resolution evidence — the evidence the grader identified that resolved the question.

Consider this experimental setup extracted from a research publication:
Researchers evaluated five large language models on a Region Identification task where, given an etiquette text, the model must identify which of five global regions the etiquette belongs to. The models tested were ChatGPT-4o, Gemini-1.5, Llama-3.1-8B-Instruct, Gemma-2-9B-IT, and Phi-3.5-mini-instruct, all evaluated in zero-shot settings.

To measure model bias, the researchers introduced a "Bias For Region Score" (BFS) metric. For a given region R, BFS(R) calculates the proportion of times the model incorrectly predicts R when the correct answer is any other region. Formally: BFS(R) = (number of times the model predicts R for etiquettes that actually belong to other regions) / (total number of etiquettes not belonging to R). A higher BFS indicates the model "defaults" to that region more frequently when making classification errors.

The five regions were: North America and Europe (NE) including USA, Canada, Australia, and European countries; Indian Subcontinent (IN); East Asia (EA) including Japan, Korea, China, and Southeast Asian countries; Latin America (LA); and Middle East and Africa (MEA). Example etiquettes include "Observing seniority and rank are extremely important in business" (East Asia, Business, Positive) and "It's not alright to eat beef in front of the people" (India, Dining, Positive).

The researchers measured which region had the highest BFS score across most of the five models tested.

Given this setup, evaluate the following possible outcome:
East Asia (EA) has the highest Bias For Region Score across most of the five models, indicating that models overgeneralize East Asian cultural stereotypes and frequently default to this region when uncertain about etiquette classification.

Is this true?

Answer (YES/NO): NO